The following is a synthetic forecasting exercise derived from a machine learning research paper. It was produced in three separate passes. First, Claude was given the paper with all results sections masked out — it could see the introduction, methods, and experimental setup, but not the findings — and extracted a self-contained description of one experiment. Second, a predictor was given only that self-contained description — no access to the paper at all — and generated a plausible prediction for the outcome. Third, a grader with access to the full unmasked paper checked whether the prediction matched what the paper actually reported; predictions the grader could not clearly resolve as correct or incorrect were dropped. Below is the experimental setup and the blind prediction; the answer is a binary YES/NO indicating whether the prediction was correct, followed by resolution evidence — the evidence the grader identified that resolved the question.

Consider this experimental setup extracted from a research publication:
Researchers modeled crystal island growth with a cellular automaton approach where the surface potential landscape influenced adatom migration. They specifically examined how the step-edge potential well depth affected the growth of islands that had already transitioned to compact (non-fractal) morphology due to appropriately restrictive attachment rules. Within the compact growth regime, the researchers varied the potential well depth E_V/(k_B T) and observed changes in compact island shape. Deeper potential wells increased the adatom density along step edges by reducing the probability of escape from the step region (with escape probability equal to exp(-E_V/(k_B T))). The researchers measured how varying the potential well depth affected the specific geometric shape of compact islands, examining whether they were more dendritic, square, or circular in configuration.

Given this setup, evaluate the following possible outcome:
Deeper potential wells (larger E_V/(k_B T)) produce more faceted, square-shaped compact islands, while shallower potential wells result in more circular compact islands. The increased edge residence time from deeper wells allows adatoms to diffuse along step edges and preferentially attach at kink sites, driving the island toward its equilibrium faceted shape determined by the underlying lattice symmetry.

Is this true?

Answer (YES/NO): NO